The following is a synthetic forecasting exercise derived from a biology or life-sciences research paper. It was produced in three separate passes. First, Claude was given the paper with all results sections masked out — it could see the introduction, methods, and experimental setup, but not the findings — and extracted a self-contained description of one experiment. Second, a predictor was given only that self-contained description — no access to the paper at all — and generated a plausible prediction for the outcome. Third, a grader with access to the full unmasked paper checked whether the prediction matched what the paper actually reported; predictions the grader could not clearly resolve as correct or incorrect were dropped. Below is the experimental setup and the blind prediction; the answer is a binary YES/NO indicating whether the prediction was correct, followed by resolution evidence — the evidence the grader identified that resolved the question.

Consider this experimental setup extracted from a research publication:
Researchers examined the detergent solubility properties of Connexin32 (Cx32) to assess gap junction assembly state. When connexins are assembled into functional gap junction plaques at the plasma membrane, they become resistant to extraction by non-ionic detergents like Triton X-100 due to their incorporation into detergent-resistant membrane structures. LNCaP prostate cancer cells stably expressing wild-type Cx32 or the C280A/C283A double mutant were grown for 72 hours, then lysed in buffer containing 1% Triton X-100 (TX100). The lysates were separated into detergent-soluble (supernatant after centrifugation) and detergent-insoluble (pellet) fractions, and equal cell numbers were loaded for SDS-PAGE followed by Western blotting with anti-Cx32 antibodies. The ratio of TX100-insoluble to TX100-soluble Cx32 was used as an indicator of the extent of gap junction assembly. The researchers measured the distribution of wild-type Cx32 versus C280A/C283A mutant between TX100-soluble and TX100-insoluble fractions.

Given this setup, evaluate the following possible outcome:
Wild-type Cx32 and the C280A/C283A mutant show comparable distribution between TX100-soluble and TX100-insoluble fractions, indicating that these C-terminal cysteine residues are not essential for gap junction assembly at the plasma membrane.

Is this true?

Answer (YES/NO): NO